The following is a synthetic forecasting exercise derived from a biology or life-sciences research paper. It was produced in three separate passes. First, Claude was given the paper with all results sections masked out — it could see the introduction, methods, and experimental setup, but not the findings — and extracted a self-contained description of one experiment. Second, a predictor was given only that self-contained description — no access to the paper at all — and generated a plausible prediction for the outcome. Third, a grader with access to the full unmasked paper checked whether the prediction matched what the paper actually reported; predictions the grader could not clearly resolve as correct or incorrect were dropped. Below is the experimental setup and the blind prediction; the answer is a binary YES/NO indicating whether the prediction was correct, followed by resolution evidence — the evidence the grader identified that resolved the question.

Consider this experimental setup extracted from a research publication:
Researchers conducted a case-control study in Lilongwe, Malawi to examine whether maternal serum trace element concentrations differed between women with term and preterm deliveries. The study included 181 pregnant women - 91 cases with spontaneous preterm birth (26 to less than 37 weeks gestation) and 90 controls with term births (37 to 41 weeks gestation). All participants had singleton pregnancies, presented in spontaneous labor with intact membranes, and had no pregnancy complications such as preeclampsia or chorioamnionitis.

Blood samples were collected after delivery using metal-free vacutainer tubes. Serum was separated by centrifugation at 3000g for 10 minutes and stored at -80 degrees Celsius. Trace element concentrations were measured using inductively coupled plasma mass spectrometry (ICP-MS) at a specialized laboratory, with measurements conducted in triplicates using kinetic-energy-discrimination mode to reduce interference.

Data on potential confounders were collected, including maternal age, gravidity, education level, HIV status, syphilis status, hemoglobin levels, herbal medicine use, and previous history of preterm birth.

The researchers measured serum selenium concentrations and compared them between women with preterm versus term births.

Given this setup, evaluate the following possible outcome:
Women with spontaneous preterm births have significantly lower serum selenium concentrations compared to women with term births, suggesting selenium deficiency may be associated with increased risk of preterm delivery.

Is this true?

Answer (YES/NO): NO